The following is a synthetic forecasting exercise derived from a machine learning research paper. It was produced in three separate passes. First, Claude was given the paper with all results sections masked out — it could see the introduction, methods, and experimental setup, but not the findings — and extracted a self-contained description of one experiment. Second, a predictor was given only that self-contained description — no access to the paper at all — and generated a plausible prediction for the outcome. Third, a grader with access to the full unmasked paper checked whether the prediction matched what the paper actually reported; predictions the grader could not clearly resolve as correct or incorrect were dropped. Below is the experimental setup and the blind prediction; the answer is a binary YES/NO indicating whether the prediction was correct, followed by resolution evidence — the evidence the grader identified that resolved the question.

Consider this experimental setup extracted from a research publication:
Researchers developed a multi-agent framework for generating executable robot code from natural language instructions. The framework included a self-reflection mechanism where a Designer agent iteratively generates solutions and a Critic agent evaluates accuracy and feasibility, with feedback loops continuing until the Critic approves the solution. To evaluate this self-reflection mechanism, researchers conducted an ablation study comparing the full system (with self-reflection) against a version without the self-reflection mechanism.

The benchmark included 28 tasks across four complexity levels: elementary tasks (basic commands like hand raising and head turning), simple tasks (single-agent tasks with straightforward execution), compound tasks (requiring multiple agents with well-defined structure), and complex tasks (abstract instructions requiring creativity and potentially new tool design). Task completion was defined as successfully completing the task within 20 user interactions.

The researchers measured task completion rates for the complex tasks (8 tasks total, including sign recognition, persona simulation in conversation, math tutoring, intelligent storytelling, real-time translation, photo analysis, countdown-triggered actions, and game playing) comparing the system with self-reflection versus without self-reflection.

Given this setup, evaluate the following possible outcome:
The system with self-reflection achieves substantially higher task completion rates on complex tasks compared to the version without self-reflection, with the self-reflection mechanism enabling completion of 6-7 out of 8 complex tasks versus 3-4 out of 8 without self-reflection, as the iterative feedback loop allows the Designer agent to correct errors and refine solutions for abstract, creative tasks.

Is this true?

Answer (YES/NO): NO